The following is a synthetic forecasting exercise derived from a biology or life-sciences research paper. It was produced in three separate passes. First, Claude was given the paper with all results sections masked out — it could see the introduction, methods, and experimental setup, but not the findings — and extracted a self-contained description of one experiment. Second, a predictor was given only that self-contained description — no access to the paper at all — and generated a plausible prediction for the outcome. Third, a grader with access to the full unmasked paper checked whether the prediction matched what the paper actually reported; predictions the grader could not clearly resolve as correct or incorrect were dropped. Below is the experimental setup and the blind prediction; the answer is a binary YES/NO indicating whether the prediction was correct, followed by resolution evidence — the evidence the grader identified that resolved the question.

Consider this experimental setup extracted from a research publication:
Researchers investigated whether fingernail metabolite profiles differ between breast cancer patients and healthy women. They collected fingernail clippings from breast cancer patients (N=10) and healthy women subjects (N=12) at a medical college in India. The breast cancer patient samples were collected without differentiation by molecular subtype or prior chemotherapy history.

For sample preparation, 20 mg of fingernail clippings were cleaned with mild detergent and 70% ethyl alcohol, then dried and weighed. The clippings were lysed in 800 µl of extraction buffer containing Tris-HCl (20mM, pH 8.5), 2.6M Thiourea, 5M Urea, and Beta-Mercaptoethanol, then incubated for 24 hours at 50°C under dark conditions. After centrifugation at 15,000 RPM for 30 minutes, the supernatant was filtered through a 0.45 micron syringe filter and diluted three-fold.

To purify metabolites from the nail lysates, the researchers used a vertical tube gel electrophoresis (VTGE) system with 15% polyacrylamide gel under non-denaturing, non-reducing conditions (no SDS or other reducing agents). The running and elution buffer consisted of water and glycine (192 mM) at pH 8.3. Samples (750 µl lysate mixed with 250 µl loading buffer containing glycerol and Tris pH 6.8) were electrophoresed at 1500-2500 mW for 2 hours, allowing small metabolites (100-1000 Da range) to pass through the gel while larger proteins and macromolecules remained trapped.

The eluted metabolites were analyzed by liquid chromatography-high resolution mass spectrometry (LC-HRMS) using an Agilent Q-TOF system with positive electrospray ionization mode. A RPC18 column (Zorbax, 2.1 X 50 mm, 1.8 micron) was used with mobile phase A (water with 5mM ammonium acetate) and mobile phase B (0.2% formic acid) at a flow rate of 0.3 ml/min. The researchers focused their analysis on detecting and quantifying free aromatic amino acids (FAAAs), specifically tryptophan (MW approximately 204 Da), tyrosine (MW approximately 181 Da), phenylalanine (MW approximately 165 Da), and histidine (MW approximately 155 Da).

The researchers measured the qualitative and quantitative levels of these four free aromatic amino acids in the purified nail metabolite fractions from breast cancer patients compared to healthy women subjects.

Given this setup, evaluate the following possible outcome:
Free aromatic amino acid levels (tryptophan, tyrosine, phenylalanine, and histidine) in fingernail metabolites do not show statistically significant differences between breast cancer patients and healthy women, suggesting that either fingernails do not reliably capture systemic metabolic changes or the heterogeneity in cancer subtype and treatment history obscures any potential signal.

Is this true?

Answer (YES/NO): NO